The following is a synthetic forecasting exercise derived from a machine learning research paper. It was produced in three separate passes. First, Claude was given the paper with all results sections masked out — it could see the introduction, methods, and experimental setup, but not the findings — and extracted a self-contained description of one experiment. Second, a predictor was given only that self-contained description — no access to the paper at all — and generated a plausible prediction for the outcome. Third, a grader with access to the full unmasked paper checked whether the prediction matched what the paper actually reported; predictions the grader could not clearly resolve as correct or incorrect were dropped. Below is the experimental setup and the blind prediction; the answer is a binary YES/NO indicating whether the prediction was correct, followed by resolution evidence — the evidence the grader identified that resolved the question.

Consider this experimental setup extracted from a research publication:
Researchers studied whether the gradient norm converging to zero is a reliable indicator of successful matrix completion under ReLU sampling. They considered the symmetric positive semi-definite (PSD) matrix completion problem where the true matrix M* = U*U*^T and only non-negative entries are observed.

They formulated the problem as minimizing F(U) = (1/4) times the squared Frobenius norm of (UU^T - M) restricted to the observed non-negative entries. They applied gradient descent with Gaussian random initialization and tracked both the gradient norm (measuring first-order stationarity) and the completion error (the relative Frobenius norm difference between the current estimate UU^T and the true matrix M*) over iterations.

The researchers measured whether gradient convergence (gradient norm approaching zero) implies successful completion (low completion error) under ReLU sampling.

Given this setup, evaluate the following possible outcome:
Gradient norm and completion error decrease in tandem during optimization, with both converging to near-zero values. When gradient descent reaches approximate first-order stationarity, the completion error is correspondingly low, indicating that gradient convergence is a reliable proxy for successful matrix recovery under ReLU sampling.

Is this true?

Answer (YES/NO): NO